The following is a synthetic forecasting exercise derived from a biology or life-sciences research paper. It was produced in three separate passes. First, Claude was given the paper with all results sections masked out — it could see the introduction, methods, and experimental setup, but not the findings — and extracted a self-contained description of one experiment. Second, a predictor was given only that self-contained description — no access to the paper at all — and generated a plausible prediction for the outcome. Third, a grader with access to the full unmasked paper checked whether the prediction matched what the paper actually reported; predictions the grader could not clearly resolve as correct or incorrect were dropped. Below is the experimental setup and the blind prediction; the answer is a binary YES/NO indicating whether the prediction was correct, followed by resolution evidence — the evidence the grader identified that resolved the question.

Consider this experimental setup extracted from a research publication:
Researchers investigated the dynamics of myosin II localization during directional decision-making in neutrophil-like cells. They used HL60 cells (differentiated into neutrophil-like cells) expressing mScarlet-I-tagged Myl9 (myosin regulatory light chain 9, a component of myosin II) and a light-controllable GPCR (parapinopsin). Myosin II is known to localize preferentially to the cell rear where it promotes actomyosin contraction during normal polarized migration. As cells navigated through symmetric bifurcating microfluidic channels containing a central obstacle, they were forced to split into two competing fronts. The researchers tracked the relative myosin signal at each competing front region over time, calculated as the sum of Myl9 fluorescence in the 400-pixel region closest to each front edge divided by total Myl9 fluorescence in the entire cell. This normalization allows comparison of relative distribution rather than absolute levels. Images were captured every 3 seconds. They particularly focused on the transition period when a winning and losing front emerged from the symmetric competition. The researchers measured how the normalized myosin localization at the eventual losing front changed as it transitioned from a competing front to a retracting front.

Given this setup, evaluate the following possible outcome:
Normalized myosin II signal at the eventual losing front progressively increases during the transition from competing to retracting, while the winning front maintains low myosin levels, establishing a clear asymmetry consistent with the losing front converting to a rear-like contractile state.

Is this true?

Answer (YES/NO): YES